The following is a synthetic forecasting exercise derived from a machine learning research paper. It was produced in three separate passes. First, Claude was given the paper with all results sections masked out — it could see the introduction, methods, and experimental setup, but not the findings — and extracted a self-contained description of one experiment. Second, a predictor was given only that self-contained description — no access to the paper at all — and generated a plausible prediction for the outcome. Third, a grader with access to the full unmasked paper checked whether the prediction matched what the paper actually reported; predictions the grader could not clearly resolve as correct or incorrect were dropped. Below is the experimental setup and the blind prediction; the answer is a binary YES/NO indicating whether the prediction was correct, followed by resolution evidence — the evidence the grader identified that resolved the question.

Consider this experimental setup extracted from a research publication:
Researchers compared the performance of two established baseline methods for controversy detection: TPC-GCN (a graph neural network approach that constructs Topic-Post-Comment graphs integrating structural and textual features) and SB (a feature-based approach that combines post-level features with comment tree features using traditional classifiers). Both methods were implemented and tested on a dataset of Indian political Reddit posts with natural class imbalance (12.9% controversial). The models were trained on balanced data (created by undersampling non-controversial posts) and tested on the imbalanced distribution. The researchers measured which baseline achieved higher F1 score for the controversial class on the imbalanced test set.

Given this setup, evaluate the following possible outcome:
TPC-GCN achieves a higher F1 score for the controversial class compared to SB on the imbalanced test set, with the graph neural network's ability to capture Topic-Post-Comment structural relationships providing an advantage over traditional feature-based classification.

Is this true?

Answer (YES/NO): NO